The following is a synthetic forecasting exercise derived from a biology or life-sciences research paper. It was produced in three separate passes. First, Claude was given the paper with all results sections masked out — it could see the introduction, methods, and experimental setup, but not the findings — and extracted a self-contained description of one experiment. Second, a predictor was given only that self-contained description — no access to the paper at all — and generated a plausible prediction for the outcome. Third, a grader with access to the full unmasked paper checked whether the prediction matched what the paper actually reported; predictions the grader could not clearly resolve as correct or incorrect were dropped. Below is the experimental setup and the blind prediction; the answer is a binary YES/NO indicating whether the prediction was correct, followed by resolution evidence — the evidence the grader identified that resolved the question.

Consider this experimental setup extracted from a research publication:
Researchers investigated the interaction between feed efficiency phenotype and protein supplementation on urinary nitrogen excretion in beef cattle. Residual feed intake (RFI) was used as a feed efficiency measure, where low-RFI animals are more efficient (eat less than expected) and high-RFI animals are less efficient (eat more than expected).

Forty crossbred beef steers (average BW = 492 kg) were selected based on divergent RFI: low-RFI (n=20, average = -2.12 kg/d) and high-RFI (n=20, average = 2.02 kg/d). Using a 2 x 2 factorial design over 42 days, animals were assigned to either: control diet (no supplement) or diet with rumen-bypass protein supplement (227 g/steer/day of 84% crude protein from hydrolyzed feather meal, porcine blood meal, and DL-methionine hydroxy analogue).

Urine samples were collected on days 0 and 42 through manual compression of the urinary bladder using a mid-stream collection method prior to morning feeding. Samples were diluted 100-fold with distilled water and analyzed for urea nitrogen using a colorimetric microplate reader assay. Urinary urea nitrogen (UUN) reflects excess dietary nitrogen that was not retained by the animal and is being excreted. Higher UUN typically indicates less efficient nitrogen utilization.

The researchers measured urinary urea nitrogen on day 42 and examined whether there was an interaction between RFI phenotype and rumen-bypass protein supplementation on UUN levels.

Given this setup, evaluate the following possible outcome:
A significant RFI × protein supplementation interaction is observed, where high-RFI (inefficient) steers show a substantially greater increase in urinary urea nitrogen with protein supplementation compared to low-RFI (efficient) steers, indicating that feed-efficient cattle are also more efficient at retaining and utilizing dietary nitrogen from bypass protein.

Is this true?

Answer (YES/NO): NO